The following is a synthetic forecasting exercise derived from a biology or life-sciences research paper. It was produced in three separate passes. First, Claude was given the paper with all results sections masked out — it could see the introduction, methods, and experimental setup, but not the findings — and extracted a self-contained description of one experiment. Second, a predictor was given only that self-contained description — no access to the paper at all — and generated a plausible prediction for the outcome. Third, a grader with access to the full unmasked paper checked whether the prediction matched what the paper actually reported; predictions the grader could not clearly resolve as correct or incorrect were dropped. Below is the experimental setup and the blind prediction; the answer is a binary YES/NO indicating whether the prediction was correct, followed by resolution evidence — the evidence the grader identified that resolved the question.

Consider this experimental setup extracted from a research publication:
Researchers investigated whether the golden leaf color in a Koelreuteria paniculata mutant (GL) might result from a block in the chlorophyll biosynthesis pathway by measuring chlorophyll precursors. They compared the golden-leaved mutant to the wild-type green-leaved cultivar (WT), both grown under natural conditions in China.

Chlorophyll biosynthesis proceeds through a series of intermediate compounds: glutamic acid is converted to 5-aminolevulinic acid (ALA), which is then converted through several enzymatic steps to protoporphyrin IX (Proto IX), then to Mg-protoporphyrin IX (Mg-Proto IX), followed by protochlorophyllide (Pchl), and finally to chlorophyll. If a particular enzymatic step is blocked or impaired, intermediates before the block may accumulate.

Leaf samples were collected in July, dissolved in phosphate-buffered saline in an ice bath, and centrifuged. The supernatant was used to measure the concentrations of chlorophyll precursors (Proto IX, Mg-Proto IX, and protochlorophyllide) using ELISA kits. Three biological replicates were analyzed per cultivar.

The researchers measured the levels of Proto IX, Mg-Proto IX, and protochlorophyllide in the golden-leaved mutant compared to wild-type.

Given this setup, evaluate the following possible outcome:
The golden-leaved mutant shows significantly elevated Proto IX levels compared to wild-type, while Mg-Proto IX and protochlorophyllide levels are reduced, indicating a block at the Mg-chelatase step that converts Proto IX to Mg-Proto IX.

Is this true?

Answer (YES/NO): NO